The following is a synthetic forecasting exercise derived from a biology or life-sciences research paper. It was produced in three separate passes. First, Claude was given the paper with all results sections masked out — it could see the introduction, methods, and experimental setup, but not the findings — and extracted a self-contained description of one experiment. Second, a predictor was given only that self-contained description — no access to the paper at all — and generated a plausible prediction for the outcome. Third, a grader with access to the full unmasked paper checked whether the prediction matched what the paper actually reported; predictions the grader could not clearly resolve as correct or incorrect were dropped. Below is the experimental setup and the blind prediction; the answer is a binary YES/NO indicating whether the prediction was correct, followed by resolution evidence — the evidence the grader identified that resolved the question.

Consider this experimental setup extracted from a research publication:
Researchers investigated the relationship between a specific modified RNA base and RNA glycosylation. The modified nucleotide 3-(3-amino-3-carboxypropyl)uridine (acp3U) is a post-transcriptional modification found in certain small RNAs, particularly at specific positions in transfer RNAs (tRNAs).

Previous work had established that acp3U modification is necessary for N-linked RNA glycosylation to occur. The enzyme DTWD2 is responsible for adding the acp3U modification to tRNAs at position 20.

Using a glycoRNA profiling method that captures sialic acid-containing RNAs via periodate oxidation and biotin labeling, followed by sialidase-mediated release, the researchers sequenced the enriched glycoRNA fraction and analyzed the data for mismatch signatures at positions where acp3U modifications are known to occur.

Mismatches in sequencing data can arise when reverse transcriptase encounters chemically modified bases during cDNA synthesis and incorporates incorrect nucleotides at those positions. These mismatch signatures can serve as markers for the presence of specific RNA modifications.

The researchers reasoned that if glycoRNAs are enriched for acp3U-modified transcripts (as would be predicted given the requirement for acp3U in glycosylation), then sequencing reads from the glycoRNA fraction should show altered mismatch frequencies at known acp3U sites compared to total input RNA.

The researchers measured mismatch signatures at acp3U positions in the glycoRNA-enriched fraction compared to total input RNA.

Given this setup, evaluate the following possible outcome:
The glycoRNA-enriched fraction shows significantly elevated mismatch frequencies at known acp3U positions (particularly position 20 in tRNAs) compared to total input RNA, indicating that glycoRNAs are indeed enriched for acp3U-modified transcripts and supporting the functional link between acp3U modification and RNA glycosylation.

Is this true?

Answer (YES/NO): YES